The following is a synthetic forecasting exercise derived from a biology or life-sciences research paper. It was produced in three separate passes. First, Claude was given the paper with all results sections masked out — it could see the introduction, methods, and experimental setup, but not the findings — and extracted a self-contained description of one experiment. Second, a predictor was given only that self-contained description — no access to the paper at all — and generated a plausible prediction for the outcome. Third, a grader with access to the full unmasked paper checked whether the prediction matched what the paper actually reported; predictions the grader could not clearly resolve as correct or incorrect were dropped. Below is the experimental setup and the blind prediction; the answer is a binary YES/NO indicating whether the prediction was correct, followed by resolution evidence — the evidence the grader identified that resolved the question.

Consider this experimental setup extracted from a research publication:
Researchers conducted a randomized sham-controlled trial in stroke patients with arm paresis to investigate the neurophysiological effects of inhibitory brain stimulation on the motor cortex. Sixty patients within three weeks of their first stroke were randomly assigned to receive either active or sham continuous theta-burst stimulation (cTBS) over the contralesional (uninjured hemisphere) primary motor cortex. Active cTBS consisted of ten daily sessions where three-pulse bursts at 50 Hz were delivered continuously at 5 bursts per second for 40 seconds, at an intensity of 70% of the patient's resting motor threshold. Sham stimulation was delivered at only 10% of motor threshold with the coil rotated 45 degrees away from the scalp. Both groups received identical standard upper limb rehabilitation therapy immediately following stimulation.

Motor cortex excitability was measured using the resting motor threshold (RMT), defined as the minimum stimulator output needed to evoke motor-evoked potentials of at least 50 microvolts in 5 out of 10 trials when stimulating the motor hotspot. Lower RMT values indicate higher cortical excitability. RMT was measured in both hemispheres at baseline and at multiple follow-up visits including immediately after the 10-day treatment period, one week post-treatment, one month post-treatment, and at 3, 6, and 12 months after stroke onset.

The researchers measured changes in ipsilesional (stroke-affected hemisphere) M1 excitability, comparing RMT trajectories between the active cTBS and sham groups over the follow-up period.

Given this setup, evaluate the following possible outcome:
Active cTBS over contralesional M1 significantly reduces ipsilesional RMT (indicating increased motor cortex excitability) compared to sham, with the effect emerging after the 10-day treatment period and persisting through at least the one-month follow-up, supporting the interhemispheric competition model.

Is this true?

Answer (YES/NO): NO